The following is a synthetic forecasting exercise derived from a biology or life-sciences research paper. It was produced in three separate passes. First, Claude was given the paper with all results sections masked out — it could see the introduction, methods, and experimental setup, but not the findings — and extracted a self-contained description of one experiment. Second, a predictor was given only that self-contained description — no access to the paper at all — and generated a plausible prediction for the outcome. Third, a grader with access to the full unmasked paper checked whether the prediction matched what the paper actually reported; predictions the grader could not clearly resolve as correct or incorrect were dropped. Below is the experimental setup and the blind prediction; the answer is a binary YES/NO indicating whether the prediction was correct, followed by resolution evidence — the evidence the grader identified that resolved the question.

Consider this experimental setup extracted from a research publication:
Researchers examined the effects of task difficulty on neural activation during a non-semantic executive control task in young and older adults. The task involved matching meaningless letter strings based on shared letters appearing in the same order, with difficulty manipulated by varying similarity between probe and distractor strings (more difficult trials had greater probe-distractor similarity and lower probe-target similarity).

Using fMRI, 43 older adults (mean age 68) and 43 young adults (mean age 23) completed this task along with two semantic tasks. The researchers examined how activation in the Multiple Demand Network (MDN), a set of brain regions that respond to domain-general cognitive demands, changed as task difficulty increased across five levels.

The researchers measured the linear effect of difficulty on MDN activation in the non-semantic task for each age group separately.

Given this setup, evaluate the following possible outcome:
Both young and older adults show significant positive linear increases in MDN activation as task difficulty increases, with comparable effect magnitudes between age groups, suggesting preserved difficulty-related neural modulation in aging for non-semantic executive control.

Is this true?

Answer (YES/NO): NO